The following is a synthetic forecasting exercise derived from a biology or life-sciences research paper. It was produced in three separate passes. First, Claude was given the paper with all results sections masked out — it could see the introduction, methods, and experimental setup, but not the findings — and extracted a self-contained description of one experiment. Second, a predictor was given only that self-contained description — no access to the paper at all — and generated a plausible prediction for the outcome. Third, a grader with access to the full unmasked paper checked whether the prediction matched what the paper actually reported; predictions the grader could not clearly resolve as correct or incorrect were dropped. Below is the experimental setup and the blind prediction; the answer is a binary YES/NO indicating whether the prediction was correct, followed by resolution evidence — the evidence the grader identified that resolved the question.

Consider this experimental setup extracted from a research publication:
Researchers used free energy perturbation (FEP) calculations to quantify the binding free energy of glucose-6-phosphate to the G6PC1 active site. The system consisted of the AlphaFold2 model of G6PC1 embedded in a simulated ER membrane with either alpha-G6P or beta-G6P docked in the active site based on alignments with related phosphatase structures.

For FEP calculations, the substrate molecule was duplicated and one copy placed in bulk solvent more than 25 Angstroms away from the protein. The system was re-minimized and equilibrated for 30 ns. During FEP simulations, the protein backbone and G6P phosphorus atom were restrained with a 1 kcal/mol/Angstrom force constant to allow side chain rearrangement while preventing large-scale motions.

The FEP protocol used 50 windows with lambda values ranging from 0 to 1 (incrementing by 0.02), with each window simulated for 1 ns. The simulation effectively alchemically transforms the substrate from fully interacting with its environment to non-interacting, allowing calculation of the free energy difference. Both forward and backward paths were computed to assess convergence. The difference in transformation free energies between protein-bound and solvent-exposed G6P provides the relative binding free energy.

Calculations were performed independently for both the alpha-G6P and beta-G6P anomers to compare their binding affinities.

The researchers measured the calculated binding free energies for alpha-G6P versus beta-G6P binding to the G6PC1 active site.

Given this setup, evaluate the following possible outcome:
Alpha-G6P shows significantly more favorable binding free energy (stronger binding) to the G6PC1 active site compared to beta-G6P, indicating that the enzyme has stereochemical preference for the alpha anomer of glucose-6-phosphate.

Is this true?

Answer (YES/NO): NO